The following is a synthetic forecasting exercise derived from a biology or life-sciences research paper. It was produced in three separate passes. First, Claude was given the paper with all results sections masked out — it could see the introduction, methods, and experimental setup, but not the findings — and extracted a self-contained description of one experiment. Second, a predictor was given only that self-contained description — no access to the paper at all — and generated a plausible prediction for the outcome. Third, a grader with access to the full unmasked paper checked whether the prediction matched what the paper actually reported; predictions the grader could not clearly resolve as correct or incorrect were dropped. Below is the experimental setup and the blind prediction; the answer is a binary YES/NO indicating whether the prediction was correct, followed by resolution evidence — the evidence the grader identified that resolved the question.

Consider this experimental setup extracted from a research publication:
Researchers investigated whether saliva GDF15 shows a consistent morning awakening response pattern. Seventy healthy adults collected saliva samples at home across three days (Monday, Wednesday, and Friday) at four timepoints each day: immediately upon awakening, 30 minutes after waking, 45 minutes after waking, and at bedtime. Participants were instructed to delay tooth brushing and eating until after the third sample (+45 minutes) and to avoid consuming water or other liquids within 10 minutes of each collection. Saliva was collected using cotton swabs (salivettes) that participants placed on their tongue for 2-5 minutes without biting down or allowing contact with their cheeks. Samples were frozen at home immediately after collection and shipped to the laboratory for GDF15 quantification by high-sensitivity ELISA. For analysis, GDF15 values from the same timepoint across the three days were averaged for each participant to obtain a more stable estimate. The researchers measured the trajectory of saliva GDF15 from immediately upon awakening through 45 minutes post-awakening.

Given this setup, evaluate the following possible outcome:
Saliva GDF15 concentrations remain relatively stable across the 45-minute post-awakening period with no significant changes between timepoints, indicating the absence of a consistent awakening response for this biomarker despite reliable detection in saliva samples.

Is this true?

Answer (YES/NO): NO